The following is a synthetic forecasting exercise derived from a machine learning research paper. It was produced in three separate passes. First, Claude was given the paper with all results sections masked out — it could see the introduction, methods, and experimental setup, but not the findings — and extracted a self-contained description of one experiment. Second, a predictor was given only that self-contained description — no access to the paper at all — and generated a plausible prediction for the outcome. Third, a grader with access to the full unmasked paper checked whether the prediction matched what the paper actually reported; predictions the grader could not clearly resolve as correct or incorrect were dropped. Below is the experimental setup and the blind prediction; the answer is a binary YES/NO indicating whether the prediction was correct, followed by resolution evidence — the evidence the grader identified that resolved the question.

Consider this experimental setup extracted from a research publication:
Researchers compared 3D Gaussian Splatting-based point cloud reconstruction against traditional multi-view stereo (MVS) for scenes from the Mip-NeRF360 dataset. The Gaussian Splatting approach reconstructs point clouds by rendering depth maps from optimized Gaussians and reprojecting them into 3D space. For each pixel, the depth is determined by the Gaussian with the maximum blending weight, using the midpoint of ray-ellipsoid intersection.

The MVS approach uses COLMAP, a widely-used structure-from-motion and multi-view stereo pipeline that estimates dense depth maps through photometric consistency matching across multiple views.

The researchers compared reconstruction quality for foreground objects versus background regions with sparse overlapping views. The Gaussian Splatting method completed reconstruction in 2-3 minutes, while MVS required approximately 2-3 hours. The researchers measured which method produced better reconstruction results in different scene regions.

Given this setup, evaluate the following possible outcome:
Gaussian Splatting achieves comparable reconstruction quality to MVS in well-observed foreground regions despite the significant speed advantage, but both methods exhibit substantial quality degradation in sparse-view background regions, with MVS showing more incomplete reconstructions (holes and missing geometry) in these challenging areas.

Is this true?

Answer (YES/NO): NO